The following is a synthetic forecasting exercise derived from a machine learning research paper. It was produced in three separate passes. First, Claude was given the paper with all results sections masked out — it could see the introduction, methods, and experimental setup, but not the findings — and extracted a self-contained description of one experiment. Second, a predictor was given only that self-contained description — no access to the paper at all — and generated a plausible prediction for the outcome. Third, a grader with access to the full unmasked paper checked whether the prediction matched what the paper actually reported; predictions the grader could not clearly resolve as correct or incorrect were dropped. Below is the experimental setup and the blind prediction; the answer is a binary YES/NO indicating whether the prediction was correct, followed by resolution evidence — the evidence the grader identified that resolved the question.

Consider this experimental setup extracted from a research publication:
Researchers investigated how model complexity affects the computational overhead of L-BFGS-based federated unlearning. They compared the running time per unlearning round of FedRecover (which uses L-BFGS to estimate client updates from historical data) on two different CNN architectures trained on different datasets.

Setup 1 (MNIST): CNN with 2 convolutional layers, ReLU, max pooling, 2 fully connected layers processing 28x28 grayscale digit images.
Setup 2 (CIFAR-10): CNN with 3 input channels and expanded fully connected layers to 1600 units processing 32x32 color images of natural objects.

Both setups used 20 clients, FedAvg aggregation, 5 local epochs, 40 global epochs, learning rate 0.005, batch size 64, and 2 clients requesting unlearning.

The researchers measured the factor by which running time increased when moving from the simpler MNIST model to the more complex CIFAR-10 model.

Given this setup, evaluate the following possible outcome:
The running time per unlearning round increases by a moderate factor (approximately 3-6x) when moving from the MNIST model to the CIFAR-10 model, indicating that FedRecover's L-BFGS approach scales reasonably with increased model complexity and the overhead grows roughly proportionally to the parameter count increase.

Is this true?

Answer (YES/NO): NO